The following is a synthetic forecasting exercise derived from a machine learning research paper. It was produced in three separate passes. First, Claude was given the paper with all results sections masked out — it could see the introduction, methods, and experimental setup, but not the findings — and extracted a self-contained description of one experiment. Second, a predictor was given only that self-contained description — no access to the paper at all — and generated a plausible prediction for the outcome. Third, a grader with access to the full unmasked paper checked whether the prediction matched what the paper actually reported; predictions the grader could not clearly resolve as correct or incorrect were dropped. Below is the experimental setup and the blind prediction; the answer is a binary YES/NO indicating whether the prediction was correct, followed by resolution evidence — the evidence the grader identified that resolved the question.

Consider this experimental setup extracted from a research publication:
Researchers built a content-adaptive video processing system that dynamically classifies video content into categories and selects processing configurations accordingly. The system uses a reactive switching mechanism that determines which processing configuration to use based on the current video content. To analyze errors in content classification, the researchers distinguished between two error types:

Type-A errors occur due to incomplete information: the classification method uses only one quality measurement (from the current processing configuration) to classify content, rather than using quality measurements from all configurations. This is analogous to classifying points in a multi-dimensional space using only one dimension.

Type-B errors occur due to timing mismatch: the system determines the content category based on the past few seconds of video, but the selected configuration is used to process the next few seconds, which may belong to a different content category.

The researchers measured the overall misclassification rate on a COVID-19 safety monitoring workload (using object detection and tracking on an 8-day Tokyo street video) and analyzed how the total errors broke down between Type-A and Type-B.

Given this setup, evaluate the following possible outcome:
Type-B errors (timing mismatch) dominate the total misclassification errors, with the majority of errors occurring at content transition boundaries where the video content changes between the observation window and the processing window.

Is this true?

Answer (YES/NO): YES